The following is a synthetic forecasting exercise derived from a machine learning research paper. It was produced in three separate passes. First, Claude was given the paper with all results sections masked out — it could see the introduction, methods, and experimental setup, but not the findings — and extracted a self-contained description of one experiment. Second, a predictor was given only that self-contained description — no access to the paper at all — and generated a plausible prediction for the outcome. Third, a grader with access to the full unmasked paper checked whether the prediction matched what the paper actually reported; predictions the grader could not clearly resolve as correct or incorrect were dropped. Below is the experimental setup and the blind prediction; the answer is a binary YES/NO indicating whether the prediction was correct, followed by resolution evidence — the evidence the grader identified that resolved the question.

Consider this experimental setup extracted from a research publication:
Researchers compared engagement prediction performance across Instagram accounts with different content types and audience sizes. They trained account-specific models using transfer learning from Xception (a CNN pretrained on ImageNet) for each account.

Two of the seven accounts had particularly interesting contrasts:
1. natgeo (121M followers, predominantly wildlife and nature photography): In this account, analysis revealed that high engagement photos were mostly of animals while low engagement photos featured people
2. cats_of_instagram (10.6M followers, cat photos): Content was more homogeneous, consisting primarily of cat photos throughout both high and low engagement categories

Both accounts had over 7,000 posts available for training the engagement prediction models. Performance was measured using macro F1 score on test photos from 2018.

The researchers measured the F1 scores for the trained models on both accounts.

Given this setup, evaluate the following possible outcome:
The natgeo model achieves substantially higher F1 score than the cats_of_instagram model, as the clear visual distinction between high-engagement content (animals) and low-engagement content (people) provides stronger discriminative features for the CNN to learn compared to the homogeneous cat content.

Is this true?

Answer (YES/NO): YES